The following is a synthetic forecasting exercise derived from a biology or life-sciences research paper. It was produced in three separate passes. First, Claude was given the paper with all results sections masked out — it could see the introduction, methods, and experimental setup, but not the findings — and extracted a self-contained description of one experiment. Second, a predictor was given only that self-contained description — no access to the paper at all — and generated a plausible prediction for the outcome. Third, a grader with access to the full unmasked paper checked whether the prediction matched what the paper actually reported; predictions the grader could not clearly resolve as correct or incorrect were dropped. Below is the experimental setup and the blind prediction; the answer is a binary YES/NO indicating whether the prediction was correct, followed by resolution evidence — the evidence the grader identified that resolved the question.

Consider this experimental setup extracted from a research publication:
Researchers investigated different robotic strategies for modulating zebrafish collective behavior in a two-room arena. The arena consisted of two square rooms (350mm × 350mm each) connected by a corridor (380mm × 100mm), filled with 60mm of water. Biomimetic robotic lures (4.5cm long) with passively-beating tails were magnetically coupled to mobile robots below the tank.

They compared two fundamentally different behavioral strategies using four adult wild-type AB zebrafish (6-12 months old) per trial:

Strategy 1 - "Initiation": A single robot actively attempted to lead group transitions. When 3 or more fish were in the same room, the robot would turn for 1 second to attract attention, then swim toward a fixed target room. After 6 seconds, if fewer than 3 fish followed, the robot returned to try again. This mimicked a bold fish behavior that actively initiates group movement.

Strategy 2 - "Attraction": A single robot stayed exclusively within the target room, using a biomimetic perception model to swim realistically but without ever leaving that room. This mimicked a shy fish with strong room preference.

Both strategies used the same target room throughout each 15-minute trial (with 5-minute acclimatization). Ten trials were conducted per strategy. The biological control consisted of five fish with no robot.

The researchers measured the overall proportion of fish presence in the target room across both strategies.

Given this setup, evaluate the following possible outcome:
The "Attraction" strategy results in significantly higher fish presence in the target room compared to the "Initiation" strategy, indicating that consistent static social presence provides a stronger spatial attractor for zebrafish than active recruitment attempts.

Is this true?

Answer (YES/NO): YES